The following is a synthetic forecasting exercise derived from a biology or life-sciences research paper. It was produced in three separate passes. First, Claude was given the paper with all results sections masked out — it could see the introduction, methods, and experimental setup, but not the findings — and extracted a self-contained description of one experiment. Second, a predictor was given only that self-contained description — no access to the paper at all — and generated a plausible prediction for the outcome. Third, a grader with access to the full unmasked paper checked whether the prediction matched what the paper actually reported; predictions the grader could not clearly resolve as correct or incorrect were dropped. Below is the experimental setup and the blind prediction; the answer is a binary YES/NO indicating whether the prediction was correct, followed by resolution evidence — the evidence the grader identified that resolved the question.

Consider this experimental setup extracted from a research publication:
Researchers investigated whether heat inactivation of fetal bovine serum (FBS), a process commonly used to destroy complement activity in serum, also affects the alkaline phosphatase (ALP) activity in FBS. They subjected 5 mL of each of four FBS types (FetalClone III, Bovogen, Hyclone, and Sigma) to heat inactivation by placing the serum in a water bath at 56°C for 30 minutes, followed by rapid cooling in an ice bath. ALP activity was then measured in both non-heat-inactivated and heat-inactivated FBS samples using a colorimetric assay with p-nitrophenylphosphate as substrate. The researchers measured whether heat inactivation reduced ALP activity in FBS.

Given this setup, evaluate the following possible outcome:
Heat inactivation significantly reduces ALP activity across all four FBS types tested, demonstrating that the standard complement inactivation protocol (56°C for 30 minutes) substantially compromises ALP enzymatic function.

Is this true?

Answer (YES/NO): YES